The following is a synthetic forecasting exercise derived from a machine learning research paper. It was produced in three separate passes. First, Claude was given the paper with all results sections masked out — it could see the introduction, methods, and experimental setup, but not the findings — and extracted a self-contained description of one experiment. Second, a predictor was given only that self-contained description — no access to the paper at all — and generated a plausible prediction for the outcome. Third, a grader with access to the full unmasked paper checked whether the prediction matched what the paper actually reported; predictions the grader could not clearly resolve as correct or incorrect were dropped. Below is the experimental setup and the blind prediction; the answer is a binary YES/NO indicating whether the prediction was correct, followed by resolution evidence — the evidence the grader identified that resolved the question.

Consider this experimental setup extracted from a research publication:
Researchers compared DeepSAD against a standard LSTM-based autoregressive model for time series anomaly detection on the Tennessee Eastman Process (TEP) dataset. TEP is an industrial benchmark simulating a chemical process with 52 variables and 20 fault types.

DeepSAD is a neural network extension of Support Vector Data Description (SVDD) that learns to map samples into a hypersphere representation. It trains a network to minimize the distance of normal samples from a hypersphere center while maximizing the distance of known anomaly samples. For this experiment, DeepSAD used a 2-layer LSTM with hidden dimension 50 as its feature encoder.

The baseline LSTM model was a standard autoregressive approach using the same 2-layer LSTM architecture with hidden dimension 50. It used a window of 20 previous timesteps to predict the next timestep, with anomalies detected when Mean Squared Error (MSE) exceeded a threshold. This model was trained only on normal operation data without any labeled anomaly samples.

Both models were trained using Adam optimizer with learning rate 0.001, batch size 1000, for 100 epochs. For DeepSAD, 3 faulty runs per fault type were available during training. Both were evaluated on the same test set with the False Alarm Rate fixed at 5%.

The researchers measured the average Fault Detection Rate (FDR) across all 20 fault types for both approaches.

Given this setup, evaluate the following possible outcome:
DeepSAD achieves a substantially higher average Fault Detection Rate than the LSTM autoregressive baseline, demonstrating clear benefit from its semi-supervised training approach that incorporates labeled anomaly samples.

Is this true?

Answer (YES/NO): NO